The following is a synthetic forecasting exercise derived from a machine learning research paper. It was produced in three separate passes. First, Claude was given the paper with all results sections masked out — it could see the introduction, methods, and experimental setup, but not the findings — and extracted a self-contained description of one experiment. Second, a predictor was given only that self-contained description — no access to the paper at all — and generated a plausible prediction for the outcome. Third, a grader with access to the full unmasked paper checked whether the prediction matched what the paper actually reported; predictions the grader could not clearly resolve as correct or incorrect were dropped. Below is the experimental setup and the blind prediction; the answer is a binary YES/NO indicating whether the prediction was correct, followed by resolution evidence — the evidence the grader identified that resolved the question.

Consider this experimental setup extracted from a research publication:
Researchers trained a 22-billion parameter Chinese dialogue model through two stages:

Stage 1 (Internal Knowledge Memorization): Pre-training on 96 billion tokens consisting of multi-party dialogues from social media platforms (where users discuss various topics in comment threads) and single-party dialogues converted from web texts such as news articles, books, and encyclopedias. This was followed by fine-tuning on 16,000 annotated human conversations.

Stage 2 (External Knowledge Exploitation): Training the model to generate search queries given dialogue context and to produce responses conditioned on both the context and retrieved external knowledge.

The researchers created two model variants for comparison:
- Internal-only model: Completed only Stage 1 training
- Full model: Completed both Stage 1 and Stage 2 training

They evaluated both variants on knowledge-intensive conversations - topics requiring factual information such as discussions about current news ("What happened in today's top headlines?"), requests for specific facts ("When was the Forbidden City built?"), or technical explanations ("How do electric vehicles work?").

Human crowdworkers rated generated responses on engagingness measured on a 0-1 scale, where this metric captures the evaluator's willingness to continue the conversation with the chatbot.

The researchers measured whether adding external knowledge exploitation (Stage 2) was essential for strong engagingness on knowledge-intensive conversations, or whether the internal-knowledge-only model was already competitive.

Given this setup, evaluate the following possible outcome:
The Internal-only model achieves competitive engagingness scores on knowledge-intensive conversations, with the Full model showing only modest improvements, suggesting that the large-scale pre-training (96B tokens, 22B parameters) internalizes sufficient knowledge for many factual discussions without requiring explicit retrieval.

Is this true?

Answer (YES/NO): NO